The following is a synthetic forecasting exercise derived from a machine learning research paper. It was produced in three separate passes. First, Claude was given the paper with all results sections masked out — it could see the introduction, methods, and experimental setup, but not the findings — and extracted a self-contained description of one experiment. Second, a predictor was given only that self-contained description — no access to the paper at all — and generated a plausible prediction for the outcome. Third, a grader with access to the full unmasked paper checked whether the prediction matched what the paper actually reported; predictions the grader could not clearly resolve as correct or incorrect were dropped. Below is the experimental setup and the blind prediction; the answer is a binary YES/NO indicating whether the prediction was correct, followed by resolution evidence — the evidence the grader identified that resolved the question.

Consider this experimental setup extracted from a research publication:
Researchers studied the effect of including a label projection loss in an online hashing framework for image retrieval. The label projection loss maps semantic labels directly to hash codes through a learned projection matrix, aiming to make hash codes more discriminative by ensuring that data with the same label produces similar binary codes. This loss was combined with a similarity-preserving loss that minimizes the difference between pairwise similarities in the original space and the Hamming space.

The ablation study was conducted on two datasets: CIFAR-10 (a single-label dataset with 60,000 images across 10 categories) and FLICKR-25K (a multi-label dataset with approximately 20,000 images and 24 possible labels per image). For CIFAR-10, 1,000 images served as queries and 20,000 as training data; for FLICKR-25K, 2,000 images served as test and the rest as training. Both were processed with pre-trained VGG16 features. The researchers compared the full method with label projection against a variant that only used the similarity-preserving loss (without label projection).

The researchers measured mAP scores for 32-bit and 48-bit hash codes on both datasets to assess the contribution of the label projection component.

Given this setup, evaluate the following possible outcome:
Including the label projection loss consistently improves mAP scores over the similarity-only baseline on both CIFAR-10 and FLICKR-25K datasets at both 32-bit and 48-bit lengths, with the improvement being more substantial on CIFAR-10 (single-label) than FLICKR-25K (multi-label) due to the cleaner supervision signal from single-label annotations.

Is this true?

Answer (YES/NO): NO